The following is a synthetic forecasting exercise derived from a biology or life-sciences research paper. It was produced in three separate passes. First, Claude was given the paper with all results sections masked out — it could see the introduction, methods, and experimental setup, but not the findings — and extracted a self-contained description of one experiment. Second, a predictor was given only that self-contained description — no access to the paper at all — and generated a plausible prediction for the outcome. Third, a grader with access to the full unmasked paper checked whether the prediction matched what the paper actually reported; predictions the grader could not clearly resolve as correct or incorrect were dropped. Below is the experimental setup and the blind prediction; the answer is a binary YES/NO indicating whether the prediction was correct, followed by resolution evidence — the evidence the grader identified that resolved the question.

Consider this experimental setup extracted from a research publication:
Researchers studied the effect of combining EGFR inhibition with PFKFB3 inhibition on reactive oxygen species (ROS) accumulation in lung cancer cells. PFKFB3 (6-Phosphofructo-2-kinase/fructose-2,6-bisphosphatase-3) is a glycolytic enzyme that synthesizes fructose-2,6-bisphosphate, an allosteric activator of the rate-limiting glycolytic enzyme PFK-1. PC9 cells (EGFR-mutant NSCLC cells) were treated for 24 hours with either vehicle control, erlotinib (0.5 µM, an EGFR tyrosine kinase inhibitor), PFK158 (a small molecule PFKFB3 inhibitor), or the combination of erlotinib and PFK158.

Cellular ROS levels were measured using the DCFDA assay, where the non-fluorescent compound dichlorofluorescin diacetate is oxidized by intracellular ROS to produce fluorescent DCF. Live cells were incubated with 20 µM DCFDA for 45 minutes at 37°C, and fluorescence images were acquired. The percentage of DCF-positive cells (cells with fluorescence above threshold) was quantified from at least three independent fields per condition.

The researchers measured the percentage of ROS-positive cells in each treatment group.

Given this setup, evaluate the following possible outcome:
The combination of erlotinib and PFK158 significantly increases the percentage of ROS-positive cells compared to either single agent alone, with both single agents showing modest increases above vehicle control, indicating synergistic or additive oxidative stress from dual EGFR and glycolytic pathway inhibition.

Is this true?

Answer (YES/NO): NO